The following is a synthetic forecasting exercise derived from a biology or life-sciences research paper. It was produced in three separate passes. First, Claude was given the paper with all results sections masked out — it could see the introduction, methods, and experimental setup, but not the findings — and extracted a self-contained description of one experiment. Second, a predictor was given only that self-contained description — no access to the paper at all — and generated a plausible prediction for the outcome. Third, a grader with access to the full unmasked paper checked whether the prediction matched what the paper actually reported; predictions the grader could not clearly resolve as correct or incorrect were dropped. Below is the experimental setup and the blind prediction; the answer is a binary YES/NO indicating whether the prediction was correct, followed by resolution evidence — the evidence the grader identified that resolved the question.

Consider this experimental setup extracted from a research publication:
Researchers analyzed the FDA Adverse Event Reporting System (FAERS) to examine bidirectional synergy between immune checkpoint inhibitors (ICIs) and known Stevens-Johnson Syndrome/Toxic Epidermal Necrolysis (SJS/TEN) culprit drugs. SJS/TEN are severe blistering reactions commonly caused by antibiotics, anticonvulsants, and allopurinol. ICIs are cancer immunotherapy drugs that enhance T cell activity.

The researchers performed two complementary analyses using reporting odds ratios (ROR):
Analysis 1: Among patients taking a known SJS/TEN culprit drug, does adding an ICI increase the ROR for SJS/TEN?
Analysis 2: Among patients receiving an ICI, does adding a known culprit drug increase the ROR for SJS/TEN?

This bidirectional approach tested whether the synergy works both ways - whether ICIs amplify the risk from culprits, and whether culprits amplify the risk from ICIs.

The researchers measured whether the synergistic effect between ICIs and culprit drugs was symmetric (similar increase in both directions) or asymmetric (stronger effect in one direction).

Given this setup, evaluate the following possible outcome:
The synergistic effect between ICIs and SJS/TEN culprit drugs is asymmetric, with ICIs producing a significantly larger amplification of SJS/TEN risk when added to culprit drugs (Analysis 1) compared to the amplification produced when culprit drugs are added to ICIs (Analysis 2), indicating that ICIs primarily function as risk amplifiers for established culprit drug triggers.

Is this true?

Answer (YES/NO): NO